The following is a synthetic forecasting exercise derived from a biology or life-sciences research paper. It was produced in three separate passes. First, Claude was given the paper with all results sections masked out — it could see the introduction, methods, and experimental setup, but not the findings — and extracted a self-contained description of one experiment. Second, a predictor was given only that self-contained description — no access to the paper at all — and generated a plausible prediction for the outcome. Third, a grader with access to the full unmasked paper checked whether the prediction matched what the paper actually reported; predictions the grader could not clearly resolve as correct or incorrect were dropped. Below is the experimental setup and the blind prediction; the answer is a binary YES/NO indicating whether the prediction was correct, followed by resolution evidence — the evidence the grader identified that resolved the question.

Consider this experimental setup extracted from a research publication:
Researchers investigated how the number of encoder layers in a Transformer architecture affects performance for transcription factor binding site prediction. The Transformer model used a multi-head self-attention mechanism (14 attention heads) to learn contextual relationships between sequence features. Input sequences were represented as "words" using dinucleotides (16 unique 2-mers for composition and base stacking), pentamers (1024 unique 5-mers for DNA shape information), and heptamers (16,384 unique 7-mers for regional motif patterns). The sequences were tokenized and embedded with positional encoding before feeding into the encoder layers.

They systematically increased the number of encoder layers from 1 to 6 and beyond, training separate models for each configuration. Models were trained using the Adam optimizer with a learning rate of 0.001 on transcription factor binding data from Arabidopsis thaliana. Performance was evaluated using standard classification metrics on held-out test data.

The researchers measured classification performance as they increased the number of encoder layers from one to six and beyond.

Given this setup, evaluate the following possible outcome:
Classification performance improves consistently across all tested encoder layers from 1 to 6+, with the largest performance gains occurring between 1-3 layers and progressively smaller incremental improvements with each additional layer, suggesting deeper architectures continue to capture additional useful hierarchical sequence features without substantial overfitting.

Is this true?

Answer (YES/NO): NO